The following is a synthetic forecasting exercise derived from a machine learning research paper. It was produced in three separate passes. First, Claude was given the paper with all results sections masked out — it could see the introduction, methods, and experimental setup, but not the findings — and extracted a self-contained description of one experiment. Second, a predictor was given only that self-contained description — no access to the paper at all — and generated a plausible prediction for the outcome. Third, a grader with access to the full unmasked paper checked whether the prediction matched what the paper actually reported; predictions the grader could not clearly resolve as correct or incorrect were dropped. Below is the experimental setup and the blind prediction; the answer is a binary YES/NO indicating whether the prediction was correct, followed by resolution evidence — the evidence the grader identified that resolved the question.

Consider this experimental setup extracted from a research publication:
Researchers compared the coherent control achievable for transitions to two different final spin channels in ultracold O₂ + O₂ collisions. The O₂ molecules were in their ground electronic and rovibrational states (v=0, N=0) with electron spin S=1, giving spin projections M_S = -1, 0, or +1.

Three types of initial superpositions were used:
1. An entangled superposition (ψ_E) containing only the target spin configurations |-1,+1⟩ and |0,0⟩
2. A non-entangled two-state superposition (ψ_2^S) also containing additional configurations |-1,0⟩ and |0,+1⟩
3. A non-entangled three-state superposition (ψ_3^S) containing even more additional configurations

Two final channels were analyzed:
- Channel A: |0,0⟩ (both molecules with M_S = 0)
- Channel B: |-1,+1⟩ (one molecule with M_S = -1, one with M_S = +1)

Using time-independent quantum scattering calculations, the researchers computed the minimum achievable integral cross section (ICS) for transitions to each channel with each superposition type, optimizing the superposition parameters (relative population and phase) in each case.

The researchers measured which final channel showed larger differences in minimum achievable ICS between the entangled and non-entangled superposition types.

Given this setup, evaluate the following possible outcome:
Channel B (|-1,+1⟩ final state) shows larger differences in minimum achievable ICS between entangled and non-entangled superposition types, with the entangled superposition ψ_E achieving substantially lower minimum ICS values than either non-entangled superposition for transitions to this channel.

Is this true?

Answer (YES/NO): NO